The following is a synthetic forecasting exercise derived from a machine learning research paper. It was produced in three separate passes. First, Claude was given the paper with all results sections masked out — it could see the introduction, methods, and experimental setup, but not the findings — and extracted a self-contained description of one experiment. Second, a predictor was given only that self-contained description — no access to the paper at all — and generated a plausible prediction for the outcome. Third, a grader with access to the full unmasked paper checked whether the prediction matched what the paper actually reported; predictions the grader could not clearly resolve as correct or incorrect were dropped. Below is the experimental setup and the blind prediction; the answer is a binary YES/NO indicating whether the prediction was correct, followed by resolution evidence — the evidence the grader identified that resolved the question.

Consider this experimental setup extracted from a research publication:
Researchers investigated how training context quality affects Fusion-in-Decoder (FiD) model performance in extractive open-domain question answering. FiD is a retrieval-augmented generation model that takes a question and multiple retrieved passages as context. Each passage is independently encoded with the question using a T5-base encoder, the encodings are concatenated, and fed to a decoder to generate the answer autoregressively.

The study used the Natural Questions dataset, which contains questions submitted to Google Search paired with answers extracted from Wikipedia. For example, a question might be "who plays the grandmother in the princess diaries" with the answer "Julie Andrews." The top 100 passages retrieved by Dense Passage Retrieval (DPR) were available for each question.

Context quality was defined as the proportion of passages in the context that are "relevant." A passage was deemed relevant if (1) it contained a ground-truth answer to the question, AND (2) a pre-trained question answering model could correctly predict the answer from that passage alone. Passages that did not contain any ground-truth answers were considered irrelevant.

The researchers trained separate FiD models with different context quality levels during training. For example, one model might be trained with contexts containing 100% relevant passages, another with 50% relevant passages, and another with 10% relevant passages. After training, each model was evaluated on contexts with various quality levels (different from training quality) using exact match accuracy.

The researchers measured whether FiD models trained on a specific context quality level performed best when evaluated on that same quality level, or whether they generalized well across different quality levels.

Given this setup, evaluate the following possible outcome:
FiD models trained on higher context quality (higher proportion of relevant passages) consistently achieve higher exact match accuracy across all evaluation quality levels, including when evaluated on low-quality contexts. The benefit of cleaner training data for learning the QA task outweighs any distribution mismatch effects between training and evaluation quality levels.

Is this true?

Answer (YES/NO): NO